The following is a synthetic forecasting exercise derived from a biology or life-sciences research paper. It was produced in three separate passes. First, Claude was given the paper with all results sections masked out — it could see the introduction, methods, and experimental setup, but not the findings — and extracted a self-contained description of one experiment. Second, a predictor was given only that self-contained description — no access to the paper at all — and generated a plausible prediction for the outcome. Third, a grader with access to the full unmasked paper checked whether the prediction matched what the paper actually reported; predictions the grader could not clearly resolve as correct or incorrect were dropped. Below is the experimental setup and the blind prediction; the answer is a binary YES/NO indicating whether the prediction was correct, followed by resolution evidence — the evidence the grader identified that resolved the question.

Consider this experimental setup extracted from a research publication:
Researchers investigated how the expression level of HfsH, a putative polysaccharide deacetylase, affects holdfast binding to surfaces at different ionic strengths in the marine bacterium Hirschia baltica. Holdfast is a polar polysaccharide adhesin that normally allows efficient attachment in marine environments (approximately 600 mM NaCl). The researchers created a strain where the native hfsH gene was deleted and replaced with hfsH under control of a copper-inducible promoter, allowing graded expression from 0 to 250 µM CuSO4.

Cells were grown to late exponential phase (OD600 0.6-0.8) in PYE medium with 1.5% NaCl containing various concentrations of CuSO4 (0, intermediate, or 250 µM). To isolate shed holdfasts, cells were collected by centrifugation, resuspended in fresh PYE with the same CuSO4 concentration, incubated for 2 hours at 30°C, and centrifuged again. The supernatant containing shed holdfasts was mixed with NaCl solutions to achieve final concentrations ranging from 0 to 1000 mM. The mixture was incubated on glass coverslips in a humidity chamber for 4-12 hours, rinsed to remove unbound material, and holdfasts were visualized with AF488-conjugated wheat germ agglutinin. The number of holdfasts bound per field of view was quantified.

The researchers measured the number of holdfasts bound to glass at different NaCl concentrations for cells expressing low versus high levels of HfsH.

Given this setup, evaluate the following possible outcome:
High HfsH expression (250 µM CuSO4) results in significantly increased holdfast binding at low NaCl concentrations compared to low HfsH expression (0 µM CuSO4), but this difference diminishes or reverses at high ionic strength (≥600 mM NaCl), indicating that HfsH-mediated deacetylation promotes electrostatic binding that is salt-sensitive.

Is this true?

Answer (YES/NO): NO